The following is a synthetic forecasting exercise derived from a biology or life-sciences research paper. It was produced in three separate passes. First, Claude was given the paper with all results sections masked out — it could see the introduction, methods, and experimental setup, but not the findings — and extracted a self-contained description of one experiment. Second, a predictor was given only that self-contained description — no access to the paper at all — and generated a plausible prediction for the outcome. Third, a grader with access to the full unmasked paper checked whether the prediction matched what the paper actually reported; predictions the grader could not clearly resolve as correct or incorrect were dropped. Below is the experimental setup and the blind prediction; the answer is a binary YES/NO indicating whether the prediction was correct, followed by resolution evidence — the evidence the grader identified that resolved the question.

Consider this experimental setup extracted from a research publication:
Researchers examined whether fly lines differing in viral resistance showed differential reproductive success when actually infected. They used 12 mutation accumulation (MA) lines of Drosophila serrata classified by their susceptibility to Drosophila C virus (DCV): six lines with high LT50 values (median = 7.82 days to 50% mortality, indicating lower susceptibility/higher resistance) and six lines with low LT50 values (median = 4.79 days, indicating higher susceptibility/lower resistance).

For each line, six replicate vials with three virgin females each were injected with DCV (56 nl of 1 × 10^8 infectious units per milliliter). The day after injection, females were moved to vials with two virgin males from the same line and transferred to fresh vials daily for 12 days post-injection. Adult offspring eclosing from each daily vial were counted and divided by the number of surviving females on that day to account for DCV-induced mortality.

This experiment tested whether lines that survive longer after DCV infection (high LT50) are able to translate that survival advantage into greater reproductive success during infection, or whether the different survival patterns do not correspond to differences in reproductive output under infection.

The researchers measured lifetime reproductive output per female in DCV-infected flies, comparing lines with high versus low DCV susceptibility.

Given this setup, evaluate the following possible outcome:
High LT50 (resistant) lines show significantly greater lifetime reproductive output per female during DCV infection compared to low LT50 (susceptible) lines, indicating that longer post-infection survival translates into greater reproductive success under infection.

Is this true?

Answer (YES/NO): NO